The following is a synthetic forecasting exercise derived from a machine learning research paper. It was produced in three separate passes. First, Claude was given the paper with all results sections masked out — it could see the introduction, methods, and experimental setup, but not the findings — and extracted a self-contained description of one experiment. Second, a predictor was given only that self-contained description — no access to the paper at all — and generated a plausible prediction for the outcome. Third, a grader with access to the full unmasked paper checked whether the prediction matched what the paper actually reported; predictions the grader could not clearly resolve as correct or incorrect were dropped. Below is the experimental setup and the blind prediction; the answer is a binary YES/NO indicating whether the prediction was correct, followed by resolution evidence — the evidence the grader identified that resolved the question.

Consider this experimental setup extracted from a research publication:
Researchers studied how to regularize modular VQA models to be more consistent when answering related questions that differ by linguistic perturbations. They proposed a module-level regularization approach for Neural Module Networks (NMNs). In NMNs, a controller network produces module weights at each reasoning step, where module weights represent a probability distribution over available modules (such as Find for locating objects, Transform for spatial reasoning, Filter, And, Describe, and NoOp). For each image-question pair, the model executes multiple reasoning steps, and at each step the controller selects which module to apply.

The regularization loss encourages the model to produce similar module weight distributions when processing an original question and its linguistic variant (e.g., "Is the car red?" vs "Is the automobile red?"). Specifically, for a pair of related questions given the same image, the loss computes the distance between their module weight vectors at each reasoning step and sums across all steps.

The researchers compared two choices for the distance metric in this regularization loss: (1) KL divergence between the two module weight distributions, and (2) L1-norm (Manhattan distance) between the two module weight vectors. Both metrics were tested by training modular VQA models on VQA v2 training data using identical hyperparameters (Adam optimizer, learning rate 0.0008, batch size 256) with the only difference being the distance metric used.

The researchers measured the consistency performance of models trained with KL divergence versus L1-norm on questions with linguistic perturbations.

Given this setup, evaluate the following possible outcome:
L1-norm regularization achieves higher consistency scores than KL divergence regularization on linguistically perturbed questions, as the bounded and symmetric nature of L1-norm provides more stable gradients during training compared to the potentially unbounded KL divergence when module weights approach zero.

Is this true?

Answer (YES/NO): NO